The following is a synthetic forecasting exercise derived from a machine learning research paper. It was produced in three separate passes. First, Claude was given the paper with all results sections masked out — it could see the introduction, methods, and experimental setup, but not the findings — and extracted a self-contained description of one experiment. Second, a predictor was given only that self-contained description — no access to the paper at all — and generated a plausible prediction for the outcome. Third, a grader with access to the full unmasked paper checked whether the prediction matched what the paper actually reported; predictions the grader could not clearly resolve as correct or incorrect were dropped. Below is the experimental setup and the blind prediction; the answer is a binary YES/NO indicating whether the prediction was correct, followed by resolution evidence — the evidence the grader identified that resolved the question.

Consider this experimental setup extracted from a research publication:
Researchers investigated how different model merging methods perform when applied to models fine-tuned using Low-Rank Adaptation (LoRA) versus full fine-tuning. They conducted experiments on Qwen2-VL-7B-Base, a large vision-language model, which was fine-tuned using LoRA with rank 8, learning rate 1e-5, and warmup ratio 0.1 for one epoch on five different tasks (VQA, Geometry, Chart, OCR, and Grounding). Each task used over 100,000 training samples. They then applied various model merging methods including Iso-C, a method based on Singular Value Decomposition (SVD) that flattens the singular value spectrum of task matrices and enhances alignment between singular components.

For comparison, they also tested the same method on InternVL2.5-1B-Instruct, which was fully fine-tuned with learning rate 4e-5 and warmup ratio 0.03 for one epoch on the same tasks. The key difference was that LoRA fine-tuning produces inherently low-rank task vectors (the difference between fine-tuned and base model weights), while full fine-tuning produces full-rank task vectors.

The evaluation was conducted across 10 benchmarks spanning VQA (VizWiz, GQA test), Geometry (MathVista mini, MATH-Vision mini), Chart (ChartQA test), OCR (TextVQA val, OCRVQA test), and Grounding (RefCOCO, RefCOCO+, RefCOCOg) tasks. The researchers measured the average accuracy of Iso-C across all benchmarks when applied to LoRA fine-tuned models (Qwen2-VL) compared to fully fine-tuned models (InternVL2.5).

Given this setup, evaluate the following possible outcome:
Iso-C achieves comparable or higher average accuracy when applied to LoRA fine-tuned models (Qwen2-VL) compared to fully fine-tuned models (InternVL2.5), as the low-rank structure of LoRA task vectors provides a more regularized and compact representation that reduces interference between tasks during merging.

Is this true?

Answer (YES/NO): NO